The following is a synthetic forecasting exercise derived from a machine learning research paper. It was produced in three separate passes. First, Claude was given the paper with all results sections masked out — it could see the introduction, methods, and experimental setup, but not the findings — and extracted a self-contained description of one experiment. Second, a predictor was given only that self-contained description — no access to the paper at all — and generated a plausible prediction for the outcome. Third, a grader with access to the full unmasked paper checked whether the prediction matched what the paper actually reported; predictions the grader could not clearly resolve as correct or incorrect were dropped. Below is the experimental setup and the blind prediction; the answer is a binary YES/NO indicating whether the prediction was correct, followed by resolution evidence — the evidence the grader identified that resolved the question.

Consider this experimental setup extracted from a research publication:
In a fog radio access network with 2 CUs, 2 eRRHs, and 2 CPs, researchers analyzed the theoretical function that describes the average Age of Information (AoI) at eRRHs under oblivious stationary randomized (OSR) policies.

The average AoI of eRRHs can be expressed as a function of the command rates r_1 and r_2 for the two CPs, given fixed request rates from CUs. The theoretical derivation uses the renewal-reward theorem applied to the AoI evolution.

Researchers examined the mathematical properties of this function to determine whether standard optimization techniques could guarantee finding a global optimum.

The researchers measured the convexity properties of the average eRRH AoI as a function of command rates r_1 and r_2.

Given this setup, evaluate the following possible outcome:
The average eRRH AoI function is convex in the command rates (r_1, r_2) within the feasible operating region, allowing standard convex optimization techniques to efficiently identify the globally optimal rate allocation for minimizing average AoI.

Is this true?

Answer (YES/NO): YES